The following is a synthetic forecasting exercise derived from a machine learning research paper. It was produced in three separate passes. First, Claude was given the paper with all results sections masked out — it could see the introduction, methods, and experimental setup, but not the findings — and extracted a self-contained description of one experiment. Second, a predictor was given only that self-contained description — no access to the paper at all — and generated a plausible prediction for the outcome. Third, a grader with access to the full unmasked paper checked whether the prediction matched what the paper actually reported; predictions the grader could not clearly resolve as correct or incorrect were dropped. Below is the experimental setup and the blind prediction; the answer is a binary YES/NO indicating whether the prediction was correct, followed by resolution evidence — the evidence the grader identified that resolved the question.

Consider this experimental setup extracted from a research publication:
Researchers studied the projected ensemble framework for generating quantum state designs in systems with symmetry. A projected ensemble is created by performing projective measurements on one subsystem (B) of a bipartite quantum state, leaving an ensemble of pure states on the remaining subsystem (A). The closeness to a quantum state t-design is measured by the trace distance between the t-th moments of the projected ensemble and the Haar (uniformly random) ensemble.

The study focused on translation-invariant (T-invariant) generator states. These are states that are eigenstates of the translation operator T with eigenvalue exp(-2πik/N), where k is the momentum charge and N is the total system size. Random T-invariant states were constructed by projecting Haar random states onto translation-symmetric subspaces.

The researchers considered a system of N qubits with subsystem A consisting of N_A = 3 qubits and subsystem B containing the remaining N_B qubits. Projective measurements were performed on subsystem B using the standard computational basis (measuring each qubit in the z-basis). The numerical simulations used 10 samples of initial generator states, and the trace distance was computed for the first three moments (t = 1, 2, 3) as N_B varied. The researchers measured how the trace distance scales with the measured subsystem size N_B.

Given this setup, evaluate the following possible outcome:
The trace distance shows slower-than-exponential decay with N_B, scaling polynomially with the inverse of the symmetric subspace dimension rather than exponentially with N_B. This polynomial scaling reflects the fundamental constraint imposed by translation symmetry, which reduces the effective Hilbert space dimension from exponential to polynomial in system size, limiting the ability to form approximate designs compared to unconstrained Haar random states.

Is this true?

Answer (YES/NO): NO